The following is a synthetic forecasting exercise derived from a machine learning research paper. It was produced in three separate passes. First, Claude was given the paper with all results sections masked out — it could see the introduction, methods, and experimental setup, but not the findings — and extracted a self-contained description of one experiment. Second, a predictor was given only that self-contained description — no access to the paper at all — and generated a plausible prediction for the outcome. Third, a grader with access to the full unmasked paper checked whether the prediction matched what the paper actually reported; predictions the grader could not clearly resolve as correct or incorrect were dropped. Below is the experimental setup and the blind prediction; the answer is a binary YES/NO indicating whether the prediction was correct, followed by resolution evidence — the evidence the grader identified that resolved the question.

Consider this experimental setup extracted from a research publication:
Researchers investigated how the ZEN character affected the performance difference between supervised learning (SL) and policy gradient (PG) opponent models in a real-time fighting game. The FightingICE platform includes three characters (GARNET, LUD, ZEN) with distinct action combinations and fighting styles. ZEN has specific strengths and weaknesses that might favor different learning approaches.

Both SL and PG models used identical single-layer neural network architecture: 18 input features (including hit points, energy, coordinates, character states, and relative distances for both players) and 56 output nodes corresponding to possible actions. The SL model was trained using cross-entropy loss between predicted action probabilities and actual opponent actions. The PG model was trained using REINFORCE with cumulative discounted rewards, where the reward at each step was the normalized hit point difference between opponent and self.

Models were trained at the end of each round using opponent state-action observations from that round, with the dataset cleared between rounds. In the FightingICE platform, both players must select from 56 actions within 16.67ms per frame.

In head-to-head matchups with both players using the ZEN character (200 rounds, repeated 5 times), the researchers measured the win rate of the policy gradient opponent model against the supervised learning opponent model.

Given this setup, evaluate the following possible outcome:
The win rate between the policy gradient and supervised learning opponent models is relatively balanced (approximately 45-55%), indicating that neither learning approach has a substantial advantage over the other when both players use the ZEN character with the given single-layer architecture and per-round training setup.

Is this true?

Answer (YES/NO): NO